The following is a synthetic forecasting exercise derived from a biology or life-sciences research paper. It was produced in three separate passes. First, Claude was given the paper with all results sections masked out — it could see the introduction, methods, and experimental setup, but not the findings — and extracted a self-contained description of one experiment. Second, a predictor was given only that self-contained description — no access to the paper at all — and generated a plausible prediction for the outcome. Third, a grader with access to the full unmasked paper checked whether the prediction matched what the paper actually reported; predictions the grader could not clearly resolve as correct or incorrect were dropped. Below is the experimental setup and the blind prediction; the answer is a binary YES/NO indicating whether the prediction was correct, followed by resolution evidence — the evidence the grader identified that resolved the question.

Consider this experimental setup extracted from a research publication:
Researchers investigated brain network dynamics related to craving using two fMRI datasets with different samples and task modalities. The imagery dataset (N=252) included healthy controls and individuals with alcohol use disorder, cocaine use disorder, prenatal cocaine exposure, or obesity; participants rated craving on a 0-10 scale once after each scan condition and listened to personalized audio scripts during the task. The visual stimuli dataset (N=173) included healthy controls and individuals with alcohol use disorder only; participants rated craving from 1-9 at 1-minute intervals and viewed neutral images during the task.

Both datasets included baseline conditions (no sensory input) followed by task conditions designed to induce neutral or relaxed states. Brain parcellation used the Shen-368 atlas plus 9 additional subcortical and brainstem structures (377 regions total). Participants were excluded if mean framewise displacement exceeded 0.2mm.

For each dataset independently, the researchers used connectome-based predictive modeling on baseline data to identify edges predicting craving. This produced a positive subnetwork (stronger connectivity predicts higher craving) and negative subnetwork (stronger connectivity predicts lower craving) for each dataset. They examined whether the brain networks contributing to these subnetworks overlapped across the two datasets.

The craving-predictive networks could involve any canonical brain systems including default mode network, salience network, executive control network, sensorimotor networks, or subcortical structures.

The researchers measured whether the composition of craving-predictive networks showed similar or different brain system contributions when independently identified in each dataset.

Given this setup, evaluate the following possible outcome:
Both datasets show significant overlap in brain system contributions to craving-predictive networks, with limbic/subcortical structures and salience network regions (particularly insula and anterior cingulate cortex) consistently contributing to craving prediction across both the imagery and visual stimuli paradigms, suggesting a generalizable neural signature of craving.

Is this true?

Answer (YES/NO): NO